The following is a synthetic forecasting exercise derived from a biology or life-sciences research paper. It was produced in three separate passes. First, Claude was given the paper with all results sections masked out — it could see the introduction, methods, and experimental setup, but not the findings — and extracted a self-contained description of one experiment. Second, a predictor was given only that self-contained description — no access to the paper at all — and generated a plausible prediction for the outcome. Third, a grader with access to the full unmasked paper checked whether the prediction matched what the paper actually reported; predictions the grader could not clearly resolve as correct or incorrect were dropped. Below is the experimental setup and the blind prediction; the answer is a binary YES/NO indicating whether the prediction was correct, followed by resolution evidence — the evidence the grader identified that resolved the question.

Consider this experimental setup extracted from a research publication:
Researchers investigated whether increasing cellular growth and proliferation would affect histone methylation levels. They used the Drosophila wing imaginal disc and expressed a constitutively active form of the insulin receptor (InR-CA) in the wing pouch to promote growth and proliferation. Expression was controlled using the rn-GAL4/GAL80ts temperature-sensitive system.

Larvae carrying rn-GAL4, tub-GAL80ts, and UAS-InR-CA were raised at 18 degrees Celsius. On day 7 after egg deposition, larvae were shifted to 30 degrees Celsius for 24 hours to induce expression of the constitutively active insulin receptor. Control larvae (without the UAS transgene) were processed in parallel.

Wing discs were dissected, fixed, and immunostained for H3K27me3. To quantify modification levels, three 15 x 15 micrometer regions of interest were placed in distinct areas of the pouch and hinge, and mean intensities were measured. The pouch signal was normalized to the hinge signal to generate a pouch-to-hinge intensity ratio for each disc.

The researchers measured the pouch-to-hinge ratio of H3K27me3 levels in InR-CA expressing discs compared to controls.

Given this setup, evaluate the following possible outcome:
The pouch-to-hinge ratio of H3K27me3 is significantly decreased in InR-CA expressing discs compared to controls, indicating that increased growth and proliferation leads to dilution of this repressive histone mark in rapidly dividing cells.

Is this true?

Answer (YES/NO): NO